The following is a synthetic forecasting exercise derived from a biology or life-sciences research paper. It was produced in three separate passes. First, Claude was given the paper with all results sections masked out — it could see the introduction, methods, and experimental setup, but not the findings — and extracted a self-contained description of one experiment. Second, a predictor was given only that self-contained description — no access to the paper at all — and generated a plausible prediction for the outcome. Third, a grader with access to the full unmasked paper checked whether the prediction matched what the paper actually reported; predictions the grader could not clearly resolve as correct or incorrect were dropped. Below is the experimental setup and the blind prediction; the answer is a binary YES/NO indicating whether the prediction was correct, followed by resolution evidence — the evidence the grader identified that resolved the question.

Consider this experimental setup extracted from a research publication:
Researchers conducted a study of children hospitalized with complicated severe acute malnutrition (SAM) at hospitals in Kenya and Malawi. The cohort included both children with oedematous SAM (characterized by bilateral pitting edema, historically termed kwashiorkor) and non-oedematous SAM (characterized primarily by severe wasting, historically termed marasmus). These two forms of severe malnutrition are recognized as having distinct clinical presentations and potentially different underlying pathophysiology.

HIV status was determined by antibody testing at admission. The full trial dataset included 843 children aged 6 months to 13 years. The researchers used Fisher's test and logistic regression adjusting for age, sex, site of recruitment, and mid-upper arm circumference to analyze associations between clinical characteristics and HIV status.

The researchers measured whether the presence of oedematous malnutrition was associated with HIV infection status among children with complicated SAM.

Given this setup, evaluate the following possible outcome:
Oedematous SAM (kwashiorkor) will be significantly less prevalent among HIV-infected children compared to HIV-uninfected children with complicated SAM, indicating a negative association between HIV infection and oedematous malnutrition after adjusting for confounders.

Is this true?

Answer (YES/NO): NO